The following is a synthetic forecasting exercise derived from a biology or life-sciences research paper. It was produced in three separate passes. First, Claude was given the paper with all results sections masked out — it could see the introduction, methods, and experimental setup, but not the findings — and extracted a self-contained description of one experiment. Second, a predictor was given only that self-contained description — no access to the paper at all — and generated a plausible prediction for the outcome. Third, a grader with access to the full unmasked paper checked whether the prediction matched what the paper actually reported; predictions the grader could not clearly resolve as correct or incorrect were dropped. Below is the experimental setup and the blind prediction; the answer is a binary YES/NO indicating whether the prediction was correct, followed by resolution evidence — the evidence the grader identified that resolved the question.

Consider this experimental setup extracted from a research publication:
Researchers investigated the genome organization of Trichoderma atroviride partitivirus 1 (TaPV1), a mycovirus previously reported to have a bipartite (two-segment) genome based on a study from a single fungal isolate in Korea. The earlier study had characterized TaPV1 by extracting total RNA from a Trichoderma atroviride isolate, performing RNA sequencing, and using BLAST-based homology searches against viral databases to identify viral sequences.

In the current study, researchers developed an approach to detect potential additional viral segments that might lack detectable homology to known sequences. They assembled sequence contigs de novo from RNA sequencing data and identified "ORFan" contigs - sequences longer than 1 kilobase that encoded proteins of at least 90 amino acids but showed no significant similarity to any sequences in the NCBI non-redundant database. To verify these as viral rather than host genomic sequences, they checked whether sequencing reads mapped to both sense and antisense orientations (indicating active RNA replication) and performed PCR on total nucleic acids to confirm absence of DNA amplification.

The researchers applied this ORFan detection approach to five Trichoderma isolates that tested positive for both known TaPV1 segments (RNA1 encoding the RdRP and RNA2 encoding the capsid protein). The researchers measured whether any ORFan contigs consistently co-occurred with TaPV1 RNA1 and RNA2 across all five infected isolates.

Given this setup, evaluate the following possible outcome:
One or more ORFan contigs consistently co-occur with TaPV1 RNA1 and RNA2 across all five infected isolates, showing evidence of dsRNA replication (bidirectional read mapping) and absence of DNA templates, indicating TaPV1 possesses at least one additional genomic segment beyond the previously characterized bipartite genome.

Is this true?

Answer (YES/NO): YES